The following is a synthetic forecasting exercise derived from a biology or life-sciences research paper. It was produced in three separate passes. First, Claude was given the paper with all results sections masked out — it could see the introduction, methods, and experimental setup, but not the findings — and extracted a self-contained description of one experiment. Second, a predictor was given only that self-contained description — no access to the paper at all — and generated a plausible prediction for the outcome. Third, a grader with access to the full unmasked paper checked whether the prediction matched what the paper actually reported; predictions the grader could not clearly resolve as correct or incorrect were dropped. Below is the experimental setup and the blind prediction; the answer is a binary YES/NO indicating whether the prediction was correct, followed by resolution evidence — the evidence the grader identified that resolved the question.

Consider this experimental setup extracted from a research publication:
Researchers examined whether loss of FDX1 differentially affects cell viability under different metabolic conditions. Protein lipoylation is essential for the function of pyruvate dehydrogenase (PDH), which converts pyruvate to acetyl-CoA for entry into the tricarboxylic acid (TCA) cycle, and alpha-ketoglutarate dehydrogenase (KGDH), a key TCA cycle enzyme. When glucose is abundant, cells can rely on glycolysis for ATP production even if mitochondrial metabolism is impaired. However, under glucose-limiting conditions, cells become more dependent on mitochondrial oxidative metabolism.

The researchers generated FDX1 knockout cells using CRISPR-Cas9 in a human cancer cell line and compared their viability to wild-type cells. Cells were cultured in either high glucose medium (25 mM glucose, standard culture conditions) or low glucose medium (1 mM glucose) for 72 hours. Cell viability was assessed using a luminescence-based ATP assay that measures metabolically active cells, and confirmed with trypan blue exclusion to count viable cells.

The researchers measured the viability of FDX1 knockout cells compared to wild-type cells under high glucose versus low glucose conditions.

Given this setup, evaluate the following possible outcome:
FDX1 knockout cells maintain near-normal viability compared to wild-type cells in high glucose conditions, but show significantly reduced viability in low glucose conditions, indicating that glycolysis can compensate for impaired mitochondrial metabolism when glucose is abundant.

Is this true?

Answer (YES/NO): YES